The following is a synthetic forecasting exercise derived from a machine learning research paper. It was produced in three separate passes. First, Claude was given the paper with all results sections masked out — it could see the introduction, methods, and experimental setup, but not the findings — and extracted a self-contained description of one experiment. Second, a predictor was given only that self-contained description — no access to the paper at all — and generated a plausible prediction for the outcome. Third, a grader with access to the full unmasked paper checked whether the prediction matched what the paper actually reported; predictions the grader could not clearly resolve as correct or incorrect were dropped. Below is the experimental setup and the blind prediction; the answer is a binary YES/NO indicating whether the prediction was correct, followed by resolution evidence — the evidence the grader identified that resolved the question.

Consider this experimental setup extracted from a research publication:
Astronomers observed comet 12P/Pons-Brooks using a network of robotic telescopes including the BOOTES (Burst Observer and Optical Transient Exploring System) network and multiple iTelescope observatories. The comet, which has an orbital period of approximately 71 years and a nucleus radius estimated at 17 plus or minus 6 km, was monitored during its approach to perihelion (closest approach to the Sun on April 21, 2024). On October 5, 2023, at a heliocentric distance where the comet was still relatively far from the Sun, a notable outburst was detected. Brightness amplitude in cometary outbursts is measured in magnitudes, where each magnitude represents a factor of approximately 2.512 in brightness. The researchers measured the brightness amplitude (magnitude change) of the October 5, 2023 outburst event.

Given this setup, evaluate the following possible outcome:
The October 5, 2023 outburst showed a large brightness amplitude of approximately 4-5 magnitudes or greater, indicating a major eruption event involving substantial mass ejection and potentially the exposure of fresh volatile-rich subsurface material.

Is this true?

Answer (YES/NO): YES